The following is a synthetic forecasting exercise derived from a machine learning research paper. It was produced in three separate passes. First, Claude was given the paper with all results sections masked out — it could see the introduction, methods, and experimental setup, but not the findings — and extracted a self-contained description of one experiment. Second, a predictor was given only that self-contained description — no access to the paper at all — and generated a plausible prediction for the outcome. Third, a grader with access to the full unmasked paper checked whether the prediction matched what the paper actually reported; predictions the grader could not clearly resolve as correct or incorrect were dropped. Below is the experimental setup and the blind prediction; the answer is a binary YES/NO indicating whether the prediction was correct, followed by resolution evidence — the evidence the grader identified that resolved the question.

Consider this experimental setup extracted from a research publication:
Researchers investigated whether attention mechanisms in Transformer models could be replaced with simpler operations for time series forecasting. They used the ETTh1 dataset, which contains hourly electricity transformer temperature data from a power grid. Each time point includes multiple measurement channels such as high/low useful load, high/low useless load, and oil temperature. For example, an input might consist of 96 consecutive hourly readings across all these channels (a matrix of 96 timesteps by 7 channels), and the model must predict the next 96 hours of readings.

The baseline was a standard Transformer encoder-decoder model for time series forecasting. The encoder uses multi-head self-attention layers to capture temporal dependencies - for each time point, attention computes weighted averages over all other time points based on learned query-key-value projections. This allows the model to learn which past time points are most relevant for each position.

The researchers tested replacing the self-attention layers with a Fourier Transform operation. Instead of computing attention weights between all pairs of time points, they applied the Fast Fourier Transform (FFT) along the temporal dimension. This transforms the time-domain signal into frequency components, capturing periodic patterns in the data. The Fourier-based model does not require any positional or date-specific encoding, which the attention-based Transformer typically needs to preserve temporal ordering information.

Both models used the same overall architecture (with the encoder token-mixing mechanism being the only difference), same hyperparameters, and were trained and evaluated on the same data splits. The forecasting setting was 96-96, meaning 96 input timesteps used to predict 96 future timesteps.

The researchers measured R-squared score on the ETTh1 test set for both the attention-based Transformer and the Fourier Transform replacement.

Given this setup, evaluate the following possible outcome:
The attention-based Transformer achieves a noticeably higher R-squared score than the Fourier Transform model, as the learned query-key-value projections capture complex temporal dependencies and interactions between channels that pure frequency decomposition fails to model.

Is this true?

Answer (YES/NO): NO